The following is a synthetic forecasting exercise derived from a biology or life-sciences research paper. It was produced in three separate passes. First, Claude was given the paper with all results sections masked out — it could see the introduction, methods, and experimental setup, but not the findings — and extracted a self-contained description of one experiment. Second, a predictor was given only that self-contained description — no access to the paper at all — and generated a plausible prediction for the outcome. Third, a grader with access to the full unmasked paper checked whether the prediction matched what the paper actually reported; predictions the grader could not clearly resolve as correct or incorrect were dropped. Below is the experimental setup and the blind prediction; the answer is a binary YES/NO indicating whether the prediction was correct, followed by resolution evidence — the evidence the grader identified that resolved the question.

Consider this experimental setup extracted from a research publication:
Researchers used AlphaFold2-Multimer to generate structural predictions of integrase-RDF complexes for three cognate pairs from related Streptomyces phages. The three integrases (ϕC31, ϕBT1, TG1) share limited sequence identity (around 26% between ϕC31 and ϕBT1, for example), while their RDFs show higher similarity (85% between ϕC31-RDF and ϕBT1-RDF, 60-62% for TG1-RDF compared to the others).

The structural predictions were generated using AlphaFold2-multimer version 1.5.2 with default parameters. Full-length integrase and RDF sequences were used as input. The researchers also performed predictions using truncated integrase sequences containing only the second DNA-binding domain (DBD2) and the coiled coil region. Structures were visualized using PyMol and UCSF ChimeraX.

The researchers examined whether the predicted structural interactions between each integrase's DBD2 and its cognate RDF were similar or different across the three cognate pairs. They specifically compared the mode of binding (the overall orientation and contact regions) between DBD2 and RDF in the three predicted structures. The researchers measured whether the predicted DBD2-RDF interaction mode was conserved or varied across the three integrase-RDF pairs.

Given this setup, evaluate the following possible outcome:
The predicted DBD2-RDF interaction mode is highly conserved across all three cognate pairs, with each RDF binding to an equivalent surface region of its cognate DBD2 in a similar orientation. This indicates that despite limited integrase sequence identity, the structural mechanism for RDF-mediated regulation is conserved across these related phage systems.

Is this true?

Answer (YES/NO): YES